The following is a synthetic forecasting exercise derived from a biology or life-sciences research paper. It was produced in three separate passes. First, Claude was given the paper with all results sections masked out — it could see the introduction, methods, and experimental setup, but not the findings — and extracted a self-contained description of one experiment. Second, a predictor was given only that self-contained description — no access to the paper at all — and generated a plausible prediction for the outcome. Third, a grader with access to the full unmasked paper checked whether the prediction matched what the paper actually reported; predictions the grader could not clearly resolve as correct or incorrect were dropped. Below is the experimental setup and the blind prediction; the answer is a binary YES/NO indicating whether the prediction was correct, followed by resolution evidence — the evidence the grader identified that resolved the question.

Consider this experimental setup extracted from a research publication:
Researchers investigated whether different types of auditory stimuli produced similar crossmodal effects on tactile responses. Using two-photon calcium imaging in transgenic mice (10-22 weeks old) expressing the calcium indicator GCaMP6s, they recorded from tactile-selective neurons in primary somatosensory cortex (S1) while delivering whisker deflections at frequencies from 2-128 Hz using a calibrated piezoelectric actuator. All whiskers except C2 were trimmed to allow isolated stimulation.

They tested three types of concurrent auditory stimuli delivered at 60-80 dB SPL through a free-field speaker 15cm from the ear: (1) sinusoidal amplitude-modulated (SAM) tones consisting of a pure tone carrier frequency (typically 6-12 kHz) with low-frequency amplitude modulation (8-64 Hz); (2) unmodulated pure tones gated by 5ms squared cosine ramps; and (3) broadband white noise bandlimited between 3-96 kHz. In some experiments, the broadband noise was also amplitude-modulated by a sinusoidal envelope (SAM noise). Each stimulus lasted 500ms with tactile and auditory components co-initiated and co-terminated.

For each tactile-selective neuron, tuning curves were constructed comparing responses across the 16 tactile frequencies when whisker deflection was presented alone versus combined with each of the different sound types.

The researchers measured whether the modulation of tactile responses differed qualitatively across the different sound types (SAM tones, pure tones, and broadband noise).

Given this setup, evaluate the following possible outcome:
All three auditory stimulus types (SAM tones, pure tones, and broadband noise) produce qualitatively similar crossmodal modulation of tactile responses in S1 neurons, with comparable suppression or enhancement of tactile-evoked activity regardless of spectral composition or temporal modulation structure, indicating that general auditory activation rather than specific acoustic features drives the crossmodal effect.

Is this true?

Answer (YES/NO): YES